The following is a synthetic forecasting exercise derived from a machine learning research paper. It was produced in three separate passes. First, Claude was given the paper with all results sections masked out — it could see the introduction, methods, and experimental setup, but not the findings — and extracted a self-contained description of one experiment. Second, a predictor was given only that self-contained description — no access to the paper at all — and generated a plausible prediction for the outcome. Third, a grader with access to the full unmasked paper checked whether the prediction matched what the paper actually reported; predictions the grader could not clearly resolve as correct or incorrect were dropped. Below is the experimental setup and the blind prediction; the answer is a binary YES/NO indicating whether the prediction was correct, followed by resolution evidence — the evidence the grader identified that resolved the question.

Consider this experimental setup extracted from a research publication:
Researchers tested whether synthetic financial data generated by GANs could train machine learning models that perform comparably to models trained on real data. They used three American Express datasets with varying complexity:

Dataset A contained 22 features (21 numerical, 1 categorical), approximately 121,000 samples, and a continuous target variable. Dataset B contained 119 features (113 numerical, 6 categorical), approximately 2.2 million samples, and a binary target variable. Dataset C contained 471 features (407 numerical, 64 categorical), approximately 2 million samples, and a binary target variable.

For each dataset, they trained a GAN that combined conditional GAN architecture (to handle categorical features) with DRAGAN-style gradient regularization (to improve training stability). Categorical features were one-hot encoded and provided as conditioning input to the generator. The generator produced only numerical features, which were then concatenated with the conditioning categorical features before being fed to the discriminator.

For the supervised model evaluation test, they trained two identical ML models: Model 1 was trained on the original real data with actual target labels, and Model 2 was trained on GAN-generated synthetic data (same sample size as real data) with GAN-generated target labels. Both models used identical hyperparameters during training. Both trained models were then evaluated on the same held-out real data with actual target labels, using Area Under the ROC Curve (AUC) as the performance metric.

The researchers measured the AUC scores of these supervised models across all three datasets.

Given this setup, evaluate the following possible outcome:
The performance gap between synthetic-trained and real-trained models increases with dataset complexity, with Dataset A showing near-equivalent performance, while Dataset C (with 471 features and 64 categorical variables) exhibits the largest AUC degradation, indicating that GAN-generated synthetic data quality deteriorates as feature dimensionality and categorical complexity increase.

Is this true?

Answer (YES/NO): NO